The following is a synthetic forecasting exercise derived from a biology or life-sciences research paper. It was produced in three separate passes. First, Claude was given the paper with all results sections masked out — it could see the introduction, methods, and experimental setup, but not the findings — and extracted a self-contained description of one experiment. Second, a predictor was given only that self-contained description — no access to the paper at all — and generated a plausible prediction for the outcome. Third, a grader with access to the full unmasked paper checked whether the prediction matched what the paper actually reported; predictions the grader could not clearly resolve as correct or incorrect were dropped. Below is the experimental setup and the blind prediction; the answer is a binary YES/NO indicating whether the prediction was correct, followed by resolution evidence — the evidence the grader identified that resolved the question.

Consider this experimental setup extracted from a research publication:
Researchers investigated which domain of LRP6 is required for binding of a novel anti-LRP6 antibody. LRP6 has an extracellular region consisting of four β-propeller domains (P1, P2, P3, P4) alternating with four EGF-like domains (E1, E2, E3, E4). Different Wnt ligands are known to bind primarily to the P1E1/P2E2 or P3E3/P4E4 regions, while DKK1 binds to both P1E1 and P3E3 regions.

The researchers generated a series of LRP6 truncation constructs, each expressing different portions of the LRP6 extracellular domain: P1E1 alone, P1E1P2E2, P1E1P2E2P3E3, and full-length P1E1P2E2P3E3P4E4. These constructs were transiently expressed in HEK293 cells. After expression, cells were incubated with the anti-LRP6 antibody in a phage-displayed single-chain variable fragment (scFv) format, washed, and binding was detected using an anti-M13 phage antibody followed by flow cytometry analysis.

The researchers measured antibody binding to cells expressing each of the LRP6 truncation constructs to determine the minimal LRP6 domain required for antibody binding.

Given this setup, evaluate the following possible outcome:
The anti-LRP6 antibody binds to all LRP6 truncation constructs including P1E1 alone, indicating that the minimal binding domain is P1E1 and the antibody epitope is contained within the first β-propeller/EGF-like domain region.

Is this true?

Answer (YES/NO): NO